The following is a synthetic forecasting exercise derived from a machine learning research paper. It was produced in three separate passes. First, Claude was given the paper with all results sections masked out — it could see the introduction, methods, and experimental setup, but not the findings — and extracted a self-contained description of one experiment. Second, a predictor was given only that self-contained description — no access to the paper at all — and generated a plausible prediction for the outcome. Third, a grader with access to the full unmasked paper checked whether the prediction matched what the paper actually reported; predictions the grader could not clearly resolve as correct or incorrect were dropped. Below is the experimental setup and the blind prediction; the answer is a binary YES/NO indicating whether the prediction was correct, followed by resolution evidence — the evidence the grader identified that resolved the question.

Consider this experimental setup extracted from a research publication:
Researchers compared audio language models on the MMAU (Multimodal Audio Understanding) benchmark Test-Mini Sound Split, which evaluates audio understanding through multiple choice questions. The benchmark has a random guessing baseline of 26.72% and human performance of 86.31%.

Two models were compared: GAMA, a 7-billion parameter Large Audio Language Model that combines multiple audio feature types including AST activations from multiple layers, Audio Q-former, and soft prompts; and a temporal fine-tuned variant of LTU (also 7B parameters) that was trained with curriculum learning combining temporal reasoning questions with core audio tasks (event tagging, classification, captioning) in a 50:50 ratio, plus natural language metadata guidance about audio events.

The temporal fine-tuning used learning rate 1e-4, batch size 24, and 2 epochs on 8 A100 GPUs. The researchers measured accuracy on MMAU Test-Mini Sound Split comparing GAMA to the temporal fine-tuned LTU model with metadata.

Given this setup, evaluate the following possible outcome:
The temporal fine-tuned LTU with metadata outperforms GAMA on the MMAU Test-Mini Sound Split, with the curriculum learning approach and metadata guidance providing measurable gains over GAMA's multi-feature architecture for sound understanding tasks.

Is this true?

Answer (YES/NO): NO